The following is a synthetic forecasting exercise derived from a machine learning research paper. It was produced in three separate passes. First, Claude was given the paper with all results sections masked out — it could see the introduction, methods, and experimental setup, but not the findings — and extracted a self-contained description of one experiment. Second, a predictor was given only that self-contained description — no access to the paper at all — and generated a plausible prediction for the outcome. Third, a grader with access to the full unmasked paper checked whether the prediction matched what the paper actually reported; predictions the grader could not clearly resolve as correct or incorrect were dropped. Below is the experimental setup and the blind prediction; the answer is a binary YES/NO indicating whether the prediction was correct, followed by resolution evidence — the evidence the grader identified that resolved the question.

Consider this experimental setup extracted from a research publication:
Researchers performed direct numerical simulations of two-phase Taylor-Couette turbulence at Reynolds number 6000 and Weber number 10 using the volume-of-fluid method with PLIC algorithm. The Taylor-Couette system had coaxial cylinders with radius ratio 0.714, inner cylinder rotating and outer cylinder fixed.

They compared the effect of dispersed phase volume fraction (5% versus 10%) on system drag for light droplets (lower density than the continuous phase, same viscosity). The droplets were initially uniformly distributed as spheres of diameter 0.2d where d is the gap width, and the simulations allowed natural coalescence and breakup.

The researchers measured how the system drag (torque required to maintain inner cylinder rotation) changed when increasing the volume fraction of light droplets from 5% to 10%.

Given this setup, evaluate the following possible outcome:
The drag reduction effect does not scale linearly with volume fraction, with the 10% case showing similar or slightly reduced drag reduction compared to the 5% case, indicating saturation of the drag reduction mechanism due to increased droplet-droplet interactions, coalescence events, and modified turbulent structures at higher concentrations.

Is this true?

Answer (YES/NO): NO